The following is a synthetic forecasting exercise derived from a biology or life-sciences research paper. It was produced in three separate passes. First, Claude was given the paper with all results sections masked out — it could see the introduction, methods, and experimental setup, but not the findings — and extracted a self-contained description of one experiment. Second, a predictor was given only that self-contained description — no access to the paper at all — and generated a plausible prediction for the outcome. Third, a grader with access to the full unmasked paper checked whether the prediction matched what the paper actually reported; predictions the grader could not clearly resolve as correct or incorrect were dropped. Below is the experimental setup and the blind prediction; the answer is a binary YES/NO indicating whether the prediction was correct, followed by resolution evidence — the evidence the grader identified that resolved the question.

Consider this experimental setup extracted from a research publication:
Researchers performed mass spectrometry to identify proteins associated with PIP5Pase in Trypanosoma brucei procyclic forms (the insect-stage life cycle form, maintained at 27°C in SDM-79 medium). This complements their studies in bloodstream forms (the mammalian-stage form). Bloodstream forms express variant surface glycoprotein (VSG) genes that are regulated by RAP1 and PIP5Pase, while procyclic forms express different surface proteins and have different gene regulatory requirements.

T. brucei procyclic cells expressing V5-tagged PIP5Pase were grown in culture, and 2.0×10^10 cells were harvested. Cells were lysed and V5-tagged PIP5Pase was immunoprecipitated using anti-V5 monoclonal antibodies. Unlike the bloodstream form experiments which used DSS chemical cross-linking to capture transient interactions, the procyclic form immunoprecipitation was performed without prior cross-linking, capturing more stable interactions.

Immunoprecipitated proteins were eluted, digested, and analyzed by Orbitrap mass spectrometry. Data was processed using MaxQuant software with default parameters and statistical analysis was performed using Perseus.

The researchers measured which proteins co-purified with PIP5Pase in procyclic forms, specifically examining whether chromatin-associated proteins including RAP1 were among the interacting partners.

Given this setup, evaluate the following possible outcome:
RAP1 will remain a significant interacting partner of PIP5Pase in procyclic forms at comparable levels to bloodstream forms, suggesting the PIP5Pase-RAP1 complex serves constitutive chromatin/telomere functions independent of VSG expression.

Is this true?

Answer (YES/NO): NO